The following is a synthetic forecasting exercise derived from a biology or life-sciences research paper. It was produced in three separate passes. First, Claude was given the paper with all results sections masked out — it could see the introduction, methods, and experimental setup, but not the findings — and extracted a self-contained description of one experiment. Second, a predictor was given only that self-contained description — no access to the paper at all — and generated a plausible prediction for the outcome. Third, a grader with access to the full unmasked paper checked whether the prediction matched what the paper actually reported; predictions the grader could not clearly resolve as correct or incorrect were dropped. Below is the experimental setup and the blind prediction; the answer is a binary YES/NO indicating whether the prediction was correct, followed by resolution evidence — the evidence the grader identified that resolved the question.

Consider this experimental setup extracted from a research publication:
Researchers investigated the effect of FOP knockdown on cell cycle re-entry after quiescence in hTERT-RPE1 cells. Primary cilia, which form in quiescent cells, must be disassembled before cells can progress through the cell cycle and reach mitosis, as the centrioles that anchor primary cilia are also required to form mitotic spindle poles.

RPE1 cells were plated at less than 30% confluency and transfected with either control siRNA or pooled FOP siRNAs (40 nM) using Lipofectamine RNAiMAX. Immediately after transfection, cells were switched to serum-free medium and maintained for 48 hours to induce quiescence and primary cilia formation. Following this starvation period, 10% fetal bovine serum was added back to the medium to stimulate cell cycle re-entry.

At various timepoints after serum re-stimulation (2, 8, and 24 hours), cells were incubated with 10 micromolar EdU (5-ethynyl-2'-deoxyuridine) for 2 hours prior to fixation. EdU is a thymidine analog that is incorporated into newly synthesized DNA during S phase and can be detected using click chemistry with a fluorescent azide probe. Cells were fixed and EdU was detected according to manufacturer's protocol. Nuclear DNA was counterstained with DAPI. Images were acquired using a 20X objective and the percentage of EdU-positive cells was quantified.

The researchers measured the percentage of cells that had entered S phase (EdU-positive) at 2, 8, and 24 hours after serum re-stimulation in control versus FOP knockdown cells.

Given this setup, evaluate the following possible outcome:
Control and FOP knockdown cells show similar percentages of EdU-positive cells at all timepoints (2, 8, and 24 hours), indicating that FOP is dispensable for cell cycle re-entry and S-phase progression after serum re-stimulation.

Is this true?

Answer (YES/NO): NO